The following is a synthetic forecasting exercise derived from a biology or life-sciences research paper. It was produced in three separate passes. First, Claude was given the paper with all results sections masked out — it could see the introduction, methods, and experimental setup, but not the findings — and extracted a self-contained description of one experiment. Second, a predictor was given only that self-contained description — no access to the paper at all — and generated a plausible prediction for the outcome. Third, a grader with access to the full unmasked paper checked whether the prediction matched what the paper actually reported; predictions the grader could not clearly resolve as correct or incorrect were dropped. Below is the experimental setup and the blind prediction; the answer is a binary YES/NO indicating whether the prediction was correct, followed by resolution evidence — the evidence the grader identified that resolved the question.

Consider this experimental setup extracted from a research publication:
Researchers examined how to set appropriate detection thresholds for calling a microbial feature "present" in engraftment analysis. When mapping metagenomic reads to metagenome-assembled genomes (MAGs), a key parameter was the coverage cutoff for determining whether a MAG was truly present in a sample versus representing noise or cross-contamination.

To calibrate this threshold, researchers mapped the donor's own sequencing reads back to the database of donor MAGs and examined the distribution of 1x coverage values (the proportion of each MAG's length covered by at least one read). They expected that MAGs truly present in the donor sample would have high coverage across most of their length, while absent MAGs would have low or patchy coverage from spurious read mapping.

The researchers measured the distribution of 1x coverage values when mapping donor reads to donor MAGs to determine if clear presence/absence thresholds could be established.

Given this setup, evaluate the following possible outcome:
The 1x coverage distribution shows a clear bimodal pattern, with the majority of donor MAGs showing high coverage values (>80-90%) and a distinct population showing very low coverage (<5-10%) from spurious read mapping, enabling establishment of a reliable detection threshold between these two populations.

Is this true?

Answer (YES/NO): NO